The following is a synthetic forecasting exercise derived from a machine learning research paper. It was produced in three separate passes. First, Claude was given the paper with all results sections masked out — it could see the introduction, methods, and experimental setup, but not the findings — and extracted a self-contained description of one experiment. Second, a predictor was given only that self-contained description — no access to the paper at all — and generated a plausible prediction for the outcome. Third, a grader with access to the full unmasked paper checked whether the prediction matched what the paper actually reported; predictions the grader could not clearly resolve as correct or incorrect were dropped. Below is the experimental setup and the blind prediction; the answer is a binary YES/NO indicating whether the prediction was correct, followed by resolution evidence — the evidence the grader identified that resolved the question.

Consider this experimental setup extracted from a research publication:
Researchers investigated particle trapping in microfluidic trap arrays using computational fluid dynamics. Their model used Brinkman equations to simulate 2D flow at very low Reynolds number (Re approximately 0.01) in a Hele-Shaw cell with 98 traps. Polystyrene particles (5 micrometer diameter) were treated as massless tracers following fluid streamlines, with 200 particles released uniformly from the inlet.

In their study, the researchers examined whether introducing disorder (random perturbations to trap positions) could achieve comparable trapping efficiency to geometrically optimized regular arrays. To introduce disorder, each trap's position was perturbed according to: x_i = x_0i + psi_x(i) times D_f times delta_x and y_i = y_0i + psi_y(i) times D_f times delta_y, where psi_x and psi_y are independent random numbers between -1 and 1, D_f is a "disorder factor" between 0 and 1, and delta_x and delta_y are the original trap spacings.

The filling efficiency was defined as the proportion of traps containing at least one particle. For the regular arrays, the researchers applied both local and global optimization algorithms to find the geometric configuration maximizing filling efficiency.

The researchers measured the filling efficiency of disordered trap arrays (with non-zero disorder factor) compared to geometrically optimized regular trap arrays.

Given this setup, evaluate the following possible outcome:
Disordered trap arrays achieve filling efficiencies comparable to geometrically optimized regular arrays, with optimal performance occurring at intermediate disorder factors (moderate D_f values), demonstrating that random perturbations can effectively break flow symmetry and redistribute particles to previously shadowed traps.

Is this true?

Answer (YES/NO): YES